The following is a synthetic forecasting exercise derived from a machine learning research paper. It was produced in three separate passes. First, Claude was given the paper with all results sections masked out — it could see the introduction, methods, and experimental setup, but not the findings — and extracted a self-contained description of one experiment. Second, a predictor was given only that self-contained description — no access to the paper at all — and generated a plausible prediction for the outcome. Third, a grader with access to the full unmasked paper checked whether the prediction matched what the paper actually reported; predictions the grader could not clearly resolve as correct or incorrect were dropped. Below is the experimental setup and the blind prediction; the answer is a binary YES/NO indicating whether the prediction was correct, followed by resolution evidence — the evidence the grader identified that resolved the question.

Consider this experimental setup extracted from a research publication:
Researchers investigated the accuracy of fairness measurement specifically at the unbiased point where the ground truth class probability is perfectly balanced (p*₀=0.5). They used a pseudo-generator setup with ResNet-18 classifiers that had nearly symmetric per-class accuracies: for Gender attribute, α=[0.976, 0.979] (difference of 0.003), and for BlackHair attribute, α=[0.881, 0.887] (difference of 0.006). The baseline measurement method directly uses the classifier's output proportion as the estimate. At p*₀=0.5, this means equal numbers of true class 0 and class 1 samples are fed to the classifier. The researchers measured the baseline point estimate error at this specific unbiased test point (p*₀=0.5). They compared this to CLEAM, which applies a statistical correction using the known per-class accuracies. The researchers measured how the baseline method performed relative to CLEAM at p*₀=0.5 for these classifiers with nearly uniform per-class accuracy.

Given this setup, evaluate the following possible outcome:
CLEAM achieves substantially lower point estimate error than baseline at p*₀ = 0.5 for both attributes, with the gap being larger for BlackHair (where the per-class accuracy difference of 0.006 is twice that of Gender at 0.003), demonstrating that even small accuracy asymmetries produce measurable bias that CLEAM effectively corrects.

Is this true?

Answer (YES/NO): NO